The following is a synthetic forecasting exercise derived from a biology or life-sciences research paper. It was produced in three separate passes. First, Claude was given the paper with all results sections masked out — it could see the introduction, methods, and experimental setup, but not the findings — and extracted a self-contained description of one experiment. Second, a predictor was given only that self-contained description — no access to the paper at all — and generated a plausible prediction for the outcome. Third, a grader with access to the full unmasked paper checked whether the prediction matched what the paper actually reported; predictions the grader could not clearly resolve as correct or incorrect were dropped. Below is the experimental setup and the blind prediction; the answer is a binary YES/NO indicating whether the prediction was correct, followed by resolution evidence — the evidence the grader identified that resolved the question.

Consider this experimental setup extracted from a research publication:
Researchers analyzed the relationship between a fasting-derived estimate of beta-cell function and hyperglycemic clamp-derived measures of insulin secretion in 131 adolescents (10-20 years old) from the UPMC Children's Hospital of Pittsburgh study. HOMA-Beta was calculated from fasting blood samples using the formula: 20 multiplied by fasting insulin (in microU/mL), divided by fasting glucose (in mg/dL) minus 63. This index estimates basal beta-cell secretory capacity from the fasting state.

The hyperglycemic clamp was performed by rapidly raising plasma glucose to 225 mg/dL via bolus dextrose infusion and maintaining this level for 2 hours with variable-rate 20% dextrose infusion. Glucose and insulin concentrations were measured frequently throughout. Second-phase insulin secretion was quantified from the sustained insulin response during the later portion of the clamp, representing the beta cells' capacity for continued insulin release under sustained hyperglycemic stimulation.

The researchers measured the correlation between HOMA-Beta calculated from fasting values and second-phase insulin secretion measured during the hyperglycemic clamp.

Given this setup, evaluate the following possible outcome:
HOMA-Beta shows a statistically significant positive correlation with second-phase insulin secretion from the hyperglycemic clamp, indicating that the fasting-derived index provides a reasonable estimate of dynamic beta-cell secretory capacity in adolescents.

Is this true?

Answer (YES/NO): YES